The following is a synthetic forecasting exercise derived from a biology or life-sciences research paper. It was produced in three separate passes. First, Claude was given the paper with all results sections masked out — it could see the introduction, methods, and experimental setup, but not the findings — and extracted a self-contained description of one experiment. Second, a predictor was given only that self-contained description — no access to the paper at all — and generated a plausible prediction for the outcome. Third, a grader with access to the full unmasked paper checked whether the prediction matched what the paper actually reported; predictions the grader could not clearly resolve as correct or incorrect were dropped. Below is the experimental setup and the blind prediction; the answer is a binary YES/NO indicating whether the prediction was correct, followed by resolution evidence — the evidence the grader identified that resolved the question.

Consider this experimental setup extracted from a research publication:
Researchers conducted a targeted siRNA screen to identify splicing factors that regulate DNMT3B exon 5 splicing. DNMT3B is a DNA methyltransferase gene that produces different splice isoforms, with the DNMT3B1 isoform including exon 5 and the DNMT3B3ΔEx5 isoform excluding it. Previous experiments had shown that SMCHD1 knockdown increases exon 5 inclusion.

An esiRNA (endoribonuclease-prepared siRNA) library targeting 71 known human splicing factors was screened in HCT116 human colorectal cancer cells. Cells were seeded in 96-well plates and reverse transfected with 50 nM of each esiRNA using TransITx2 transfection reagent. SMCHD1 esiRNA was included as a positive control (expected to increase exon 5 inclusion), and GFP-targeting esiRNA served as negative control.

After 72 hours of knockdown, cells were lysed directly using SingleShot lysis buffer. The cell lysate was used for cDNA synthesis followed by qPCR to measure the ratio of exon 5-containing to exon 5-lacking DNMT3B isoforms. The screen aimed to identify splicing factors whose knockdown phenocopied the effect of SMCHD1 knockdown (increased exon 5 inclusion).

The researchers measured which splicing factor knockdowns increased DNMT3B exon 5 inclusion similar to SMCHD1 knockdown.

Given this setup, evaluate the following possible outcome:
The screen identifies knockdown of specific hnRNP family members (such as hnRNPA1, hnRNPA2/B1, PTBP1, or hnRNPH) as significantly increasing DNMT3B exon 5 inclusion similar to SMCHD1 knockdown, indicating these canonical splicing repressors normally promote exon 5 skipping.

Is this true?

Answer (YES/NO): NO